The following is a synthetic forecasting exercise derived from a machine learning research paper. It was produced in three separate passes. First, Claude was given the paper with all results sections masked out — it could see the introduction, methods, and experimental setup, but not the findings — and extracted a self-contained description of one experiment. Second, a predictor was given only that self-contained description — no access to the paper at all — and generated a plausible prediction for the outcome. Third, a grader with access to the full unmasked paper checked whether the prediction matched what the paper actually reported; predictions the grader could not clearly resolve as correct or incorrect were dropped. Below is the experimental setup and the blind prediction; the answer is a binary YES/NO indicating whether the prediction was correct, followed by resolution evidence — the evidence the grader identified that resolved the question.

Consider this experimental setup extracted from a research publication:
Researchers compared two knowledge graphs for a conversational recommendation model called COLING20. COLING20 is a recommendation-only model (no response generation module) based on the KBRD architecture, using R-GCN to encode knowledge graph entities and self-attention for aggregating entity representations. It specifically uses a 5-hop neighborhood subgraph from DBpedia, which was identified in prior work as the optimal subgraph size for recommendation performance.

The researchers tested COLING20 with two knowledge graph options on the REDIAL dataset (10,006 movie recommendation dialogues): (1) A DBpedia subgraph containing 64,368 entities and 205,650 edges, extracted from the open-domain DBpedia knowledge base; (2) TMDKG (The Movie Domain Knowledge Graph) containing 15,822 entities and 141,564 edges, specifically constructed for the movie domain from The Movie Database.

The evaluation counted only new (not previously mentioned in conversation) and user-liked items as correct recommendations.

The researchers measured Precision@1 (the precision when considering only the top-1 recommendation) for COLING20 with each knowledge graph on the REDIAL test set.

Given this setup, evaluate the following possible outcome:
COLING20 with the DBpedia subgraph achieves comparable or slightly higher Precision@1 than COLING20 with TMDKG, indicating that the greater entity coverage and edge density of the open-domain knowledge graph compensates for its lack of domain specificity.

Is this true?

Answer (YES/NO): NO